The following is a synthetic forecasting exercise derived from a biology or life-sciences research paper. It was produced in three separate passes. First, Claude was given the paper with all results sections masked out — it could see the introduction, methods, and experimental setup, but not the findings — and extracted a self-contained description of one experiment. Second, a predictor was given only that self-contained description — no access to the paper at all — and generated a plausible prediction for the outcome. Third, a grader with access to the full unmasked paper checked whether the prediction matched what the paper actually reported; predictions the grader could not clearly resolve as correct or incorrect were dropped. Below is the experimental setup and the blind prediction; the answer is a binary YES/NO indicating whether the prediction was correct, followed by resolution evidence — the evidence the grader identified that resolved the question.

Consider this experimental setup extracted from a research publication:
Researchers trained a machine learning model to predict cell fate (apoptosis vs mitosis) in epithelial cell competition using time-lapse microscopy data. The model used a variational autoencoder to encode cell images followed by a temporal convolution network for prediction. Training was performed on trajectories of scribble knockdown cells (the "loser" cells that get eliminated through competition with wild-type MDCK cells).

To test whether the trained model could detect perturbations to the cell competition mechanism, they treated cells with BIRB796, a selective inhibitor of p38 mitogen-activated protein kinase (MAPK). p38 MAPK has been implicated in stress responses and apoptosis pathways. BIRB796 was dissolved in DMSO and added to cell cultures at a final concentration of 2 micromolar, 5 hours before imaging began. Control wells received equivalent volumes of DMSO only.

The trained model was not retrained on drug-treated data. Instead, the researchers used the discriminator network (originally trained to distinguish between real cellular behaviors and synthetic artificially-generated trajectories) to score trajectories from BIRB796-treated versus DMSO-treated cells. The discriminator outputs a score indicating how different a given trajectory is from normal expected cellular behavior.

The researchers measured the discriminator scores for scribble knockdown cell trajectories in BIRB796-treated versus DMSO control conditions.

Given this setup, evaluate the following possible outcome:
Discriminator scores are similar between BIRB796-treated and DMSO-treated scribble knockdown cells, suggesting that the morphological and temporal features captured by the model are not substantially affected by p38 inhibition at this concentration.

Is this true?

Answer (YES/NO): NO